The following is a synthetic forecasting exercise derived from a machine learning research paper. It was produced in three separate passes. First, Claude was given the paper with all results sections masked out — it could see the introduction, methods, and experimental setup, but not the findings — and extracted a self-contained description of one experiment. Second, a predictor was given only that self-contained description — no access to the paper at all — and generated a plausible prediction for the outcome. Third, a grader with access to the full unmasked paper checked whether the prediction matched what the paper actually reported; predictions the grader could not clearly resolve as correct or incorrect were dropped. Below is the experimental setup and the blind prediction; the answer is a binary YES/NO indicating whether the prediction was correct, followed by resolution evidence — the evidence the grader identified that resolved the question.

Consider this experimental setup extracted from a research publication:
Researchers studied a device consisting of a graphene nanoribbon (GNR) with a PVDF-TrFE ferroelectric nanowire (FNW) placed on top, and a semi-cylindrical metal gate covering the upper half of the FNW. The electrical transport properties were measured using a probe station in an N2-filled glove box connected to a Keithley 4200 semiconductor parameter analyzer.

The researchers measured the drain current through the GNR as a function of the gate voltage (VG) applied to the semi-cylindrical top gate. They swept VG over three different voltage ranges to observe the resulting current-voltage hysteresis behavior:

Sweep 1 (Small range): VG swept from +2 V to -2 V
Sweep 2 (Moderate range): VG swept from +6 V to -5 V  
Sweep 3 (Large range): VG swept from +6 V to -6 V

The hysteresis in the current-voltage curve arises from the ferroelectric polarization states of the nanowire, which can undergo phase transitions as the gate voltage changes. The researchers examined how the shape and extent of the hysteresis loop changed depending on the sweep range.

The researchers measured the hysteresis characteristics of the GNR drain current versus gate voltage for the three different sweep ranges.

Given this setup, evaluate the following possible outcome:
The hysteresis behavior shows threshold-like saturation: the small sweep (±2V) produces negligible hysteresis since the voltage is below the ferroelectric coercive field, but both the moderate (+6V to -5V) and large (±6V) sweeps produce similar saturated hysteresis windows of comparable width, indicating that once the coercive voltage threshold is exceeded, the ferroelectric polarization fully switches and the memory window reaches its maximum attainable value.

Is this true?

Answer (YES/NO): NO